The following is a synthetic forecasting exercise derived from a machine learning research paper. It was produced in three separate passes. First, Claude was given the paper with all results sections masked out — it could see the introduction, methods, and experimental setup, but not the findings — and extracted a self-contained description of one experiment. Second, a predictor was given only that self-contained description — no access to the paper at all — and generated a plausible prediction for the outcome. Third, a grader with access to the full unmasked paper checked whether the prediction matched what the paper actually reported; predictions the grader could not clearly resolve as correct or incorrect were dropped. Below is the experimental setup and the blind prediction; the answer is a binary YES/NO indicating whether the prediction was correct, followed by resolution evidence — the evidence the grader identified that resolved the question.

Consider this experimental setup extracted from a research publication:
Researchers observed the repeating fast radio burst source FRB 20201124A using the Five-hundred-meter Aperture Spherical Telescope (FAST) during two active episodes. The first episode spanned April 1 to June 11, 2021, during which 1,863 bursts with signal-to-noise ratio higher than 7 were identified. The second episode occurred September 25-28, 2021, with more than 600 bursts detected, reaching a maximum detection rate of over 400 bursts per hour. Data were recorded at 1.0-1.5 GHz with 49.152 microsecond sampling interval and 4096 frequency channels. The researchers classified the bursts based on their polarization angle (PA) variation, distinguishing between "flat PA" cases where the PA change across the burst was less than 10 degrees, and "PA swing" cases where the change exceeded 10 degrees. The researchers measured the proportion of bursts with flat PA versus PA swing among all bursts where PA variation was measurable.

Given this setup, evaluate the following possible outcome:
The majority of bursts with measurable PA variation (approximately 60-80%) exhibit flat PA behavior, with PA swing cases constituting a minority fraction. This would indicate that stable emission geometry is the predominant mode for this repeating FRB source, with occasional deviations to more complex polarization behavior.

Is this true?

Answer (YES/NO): NO